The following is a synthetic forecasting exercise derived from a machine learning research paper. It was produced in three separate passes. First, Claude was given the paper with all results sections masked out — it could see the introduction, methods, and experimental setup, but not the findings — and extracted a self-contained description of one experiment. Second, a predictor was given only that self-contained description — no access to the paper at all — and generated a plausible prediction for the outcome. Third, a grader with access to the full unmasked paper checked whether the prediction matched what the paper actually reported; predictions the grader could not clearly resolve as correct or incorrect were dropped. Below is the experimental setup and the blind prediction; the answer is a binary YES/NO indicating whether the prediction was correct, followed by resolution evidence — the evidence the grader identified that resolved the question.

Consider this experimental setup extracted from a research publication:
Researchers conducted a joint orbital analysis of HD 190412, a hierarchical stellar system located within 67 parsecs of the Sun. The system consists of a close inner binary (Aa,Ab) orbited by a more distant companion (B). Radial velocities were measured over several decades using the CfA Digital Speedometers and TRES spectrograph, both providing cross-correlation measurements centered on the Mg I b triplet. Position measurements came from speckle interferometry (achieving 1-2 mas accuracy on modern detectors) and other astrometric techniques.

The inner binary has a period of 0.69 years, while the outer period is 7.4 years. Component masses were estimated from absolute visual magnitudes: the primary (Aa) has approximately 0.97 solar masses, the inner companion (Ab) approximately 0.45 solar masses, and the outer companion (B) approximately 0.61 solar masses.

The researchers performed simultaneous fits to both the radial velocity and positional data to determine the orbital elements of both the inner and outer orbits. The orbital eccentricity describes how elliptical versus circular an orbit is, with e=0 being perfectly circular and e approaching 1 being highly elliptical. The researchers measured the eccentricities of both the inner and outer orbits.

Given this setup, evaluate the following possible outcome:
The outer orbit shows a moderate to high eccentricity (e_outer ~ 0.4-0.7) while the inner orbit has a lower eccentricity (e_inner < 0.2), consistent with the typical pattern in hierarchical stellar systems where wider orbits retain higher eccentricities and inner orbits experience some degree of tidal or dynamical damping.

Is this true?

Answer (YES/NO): NO